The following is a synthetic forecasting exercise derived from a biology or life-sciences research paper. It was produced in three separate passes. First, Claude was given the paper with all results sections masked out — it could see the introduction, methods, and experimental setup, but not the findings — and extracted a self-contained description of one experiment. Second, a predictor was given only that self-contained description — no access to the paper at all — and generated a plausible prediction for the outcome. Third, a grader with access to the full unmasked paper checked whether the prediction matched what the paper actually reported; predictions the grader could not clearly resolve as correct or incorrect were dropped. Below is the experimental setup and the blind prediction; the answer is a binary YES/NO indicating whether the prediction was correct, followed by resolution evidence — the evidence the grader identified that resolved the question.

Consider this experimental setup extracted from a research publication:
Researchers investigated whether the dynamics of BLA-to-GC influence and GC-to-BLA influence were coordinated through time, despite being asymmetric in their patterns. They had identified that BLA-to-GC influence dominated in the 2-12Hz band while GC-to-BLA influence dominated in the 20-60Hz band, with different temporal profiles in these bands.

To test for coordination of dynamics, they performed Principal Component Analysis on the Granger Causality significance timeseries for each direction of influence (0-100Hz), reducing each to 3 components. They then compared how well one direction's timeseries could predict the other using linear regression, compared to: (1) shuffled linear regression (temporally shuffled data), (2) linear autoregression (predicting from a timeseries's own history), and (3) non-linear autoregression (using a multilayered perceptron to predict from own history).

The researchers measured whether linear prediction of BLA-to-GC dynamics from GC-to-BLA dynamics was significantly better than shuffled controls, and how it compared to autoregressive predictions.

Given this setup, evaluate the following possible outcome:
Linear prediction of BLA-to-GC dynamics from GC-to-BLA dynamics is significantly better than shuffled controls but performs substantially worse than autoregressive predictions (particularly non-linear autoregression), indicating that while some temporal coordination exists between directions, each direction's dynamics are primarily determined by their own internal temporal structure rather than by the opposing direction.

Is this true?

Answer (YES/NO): NO